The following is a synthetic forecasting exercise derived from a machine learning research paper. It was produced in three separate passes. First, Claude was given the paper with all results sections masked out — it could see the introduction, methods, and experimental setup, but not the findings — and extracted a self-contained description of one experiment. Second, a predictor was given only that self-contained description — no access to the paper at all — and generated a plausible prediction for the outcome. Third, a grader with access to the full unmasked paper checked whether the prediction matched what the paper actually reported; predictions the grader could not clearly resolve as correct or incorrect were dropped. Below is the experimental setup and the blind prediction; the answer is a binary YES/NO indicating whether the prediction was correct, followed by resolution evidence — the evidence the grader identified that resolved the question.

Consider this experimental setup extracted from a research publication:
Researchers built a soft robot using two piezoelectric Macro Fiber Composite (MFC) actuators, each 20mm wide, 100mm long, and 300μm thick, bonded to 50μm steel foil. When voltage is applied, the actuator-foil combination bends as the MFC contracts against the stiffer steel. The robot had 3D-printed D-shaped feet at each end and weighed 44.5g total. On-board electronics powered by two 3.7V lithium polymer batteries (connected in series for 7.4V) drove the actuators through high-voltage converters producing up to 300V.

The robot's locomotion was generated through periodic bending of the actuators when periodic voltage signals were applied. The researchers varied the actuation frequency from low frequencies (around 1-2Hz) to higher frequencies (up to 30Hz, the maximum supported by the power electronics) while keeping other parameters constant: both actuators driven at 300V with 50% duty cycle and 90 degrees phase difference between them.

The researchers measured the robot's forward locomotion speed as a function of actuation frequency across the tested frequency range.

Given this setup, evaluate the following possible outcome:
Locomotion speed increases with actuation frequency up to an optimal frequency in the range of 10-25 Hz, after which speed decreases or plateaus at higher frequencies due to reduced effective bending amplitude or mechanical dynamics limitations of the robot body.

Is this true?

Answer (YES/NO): YES